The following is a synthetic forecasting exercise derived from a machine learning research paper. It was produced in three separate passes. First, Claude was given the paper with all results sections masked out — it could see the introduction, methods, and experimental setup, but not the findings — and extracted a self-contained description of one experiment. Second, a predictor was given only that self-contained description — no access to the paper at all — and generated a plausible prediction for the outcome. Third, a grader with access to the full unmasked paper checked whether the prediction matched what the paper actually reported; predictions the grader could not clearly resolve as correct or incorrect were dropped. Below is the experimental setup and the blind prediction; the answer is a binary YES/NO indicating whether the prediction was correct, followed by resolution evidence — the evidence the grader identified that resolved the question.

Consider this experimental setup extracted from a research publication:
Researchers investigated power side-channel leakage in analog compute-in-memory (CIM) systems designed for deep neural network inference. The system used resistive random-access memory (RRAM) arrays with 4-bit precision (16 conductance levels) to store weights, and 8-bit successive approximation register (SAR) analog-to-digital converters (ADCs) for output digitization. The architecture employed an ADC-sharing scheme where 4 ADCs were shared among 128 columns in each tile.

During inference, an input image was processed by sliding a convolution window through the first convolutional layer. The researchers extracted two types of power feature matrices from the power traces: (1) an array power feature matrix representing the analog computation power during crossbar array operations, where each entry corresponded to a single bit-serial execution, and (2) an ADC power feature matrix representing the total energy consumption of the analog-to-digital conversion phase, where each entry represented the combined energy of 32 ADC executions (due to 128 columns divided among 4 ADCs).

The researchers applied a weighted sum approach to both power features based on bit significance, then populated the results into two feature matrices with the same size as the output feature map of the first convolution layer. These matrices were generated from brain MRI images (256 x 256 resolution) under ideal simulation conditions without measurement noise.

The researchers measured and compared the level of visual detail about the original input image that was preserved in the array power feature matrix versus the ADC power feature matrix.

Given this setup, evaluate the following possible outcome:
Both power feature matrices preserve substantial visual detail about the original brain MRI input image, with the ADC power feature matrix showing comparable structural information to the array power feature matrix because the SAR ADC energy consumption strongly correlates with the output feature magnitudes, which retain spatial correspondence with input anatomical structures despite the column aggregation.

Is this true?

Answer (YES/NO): NO